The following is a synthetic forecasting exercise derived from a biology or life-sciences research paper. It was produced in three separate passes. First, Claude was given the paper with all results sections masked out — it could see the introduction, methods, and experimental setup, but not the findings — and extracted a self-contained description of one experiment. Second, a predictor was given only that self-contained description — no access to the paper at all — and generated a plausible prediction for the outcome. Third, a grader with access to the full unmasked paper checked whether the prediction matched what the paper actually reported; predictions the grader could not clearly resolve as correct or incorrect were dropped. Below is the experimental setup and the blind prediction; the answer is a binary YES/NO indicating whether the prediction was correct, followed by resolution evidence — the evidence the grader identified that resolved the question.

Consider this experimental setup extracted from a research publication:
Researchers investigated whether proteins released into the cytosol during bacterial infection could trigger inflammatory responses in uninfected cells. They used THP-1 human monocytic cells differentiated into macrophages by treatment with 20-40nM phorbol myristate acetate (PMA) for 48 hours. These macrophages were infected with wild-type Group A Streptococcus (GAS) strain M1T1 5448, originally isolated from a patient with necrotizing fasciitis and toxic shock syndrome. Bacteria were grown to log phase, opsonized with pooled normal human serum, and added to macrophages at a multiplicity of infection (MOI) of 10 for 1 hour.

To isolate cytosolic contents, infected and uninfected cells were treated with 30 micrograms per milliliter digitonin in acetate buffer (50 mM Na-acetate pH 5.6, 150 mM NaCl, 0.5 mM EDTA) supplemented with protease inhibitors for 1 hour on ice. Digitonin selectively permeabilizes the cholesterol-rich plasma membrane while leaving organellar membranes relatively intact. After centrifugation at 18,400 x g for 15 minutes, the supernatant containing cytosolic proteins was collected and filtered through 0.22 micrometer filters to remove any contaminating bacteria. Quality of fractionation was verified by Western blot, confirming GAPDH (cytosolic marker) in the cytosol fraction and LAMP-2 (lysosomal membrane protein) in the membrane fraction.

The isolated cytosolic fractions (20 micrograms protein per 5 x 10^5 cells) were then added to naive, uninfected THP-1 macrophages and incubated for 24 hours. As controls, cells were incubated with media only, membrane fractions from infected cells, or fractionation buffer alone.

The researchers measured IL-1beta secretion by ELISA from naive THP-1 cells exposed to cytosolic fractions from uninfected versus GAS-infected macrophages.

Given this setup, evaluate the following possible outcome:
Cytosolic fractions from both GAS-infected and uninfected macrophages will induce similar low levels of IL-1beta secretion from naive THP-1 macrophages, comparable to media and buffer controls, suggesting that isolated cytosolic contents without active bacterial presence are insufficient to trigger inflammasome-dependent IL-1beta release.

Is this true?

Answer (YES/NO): NO